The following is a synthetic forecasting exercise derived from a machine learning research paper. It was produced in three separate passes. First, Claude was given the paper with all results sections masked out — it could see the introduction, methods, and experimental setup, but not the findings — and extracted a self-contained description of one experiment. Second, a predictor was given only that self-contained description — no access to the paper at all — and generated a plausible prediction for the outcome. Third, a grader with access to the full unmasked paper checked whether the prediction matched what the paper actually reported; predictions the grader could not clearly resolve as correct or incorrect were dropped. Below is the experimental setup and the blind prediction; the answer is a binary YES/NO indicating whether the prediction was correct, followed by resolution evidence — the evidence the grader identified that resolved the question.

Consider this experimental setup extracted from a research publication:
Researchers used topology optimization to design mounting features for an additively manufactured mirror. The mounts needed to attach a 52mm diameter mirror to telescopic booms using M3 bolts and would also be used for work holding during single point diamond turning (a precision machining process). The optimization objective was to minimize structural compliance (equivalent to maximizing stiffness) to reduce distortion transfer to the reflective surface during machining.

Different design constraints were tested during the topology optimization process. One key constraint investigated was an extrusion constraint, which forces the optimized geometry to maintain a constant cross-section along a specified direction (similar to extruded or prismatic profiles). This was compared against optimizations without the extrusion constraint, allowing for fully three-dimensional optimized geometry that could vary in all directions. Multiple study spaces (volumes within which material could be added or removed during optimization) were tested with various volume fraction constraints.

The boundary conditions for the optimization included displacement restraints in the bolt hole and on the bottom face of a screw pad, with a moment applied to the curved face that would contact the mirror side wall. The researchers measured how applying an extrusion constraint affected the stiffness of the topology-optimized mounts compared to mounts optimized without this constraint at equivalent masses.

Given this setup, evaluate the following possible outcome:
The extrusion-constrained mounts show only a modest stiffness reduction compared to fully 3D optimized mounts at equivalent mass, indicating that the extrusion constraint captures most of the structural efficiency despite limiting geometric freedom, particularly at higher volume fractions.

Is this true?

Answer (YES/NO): NO